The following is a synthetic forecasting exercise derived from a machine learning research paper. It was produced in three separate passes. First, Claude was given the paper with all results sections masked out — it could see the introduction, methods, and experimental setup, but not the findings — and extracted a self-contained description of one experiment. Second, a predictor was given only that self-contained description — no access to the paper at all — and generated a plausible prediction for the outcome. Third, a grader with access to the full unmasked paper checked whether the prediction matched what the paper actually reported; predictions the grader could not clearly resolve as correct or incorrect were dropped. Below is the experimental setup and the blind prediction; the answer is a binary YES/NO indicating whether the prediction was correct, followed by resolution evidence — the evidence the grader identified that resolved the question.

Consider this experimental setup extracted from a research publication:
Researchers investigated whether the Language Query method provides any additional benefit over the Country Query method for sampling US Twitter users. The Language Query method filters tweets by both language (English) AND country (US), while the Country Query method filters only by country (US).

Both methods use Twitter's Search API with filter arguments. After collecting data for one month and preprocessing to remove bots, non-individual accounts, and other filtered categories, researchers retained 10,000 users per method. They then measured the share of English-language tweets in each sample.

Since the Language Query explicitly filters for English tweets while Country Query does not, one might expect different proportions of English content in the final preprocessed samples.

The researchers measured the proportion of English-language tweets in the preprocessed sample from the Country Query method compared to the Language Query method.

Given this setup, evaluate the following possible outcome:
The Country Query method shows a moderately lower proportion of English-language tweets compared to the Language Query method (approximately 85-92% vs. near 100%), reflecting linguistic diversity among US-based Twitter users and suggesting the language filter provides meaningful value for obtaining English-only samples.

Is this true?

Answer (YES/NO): NO